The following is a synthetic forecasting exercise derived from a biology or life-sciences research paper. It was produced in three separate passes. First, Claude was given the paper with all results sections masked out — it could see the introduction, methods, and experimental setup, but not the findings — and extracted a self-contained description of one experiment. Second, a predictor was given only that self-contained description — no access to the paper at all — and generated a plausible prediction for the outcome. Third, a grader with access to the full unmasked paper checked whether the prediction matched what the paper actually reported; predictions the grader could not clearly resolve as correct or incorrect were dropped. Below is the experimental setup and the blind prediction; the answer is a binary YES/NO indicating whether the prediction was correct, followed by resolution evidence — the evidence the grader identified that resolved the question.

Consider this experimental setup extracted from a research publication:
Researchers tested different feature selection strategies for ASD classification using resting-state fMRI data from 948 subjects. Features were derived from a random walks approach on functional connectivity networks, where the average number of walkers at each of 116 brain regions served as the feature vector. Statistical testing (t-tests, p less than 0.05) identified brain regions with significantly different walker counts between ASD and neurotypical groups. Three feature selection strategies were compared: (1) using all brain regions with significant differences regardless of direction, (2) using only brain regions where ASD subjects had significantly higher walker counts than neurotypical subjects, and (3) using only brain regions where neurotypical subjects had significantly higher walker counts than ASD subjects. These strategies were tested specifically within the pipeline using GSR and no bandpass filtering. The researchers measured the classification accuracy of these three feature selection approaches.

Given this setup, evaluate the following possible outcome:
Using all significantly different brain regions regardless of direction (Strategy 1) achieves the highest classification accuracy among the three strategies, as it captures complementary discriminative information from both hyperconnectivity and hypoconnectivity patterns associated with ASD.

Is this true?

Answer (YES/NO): NO